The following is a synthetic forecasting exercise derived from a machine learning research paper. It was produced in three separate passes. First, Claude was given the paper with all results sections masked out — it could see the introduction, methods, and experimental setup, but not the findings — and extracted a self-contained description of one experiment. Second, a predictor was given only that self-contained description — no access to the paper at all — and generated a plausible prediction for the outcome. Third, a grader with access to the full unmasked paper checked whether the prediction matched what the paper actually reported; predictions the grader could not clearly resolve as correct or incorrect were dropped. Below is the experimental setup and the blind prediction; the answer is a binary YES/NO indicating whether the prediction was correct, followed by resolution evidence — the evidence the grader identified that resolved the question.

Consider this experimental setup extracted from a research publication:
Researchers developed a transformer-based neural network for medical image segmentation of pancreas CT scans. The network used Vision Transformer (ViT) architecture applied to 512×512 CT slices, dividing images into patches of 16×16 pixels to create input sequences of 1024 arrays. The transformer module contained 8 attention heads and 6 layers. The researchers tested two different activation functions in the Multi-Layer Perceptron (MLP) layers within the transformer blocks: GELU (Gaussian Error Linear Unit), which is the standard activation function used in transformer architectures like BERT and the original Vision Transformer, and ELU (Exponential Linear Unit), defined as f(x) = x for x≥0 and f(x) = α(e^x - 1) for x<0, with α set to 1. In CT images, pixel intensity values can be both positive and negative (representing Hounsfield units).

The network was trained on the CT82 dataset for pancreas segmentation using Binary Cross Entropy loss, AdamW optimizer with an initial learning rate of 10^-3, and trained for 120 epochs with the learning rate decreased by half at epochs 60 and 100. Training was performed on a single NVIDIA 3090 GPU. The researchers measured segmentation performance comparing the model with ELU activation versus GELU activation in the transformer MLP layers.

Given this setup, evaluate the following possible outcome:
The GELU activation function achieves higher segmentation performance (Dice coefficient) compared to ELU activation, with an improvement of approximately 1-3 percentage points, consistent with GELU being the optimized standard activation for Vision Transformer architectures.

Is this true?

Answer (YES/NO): NO